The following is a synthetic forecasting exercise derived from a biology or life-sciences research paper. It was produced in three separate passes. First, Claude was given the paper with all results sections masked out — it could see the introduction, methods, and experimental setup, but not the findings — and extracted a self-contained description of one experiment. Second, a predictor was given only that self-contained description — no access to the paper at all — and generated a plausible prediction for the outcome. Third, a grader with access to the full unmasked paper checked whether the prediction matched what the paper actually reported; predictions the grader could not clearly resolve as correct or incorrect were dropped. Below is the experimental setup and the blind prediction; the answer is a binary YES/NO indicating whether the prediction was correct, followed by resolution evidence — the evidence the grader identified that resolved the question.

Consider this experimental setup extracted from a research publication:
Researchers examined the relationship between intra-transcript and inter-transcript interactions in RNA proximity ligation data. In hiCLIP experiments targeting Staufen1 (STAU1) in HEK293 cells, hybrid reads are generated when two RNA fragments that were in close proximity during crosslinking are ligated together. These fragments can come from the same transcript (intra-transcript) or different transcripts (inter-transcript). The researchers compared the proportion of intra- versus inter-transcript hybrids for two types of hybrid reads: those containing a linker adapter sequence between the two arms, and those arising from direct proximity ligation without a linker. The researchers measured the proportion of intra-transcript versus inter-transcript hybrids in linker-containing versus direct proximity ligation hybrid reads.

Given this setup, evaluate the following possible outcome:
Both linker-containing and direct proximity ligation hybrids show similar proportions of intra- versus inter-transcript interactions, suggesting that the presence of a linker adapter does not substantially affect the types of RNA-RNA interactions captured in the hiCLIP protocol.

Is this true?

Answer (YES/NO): NO